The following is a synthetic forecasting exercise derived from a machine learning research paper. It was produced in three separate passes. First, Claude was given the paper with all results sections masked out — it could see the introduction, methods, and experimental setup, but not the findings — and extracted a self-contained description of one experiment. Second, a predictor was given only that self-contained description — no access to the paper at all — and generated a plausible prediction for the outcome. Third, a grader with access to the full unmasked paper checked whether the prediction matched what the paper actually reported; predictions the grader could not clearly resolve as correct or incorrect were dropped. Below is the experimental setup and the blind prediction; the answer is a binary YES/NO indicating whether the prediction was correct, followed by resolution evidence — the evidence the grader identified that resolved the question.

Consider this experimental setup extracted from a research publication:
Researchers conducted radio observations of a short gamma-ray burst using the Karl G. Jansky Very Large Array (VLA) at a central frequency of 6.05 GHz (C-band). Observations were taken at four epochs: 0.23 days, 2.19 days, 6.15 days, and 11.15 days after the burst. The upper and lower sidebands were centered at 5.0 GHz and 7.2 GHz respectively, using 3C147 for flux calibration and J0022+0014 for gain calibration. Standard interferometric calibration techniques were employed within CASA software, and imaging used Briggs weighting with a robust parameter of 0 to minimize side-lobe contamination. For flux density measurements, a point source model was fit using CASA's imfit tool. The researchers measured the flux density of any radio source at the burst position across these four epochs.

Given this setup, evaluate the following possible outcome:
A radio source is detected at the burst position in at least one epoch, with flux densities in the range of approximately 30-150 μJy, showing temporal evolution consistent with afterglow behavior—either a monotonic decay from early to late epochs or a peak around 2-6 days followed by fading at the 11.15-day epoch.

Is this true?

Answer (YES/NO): NO